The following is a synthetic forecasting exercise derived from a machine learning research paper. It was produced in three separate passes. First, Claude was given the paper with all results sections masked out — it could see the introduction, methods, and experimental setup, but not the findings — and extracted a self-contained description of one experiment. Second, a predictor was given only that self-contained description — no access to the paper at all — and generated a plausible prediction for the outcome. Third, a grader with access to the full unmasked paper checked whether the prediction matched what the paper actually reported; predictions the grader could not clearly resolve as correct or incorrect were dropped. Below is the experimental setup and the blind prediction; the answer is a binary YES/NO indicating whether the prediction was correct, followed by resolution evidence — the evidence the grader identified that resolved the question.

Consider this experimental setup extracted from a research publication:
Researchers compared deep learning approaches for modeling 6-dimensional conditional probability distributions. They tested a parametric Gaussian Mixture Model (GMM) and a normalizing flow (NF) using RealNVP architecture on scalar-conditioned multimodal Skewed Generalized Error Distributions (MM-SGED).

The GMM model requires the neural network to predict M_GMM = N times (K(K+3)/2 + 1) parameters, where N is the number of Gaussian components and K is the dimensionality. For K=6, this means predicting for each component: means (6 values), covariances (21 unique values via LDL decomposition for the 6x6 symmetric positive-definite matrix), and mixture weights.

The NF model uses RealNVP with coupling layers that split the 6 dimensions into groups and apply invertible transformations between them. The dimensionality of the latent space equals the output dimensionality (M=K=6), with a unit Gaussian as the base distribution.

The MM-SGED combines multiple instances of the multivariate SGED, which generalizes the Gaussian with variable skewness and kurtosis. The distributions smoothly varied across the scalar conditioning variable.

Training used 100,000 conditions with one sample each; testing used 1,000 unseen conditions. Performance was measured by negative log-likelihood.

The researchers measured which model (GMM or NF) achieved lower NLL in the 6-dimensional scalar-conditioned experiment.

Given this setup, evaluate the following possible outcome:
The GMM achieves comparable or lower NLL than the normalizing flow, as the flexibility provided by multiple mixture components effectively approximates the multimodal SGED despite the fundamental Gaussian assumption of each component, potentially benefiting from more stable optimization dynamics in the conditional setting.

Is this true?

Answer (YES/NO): NO